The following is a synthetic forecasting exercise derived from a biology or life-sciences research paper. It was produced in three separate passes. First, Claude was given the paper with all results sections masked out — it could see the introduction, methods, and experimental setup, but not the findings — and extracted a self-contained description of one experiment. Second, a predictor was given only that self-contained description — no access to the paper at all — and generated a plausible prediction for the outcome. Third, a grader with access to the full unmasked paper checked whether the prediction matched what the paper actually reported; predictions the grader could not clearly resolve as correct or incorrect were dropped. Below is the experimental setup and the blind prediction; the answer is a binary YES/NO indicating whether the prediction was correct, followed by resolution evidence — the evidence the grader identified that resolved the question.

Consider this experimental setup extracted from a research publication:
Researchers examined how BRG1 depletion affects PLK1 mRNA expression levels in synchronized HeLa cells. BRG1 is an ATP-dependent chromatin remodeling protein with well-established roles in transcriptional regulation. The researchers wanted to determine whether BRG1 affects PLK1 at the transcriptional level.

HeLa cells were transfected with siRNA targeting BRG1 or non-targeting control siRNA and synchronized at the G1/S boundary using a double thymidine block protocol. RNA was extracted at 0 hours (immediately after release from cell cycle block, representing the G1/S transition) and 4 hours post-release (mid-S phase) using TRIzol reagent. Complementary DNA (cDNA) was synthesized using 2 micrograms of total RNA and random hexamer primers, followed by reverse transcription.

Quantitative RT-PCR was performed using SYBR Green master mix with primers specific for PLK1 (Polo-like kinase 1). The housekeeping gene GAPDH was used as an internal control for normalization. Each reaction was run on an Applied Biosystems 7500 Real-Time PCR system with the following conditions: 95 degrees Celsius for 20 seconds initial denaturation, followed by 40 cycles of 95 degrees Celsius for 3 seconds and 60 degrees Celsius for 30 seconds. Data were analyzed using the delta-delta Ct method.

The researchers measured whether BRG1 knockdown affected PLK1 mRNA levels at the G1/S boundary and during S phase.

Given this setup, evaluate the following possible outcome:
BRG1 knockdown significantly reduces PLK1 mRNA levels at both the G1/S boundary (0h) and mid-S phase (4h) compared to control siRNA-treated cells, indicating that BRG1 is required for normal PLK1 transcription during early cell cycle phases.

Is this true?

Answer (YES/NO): NO